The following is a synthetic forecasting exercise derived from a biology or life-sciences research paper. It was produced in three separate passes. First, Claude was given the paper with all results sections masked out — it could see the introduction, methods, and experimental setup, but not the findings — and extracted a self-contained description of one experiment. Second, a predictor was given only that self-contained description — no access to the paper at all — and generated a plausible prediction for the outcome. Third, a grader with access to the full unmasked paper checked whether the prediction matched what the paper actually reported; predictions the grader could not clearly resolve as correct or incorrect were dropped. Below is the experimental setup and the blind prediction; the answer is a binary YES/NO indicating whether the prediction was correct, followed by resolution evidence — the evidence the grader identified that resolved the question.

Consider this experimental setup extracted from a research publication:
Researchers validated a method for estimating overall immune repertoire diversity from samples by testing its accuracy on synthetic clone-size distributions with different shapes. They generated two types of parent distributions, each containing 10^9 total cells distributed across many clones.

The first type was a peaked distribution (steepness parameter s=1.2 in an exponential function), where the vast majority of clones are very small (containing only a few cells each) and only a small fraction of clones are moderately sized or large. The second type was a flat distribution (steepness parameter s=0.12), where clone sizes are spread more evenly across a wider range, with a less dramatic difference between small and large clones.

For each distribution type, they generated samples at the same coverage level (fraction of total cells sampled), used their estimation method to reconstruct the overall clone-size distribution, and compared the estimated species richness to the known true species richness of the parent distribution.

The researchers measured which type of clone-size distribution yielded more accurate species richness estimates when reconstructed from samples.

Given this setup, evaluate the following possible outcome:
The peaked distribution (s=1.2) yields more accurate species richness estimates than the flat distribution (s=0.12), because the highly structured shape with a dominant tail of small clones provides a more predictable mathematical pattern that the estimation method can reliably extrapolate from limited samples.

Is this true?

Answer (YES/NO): YES